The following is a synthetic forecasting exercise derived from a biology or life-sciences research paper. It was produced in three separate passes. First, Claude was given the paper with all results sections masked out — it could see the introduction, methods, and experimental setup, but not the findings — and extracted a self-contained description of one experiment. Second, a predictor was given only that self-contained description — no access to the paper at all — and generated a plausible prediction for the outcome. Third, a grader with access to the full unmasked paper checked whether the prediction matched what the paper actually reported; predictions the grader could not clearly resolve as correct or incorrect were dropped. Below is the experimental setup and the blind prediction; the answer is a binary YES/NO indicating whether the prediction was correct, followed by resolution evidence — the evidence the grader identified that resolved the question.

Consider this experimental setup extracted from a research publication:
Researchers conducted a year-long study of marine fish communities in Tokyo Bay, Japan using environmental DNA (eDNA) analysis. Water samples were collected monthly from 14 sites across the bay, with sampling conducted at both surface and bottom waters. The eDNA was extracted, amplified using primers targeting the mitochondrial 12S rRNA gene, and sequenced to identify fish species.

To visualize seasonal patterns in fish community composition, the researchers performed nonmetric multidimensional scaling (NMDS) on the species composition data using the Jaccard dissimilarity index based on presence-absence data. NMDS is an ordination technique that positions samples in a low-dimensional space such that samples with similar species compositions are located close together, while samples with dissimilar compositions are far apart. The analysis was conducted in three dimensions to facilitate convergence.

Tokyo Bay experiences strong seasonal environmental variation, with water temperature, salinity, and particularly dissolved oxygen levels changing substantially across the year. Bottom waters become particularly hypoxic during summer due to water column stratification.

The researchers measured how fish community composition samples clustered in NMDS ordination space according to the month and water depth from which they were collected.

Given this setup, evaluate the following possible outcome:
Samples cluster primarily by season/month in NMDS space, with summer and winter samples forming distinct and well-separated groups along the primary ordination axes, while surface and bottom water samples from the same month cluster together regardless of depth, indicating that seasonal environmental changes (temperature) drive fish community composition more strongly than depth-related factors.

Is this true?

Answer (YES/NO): NO